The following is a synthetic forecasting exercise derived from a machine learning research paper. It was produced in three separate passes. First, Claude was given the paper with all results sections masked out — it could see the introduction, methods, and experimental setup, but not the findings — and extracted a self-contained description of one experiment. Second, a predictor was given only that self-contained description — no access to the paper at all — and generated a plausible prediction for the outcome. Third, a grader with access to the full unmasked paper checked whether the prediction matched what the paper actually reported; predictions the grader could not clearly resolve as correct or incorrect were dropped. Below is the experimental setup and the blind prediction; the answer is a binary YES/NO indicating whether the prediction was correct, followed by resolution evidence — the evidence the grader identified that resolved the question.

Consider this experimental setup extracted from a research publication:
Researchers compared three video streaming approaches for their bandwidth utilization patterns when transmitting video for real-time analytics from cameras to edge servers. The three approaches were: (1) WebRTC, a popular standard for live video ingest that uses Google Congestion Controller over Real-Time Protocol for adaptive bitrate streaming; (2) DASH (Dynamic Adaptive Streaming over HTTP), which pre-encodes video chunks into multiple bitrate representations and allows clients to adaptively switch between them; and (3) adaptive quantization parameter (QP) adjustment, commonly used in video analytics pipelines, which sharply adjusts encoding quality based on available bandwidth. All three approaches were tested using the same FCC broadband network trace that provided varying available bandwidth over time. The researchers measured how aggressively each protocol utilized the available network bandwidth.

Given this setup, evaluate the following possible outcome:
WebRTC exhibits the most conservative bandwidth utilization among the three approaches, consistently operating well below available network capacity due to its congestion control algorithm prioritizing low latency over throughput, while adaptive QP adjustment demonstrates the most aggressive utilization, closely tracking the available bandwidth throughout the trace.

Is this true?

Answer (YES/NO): NO